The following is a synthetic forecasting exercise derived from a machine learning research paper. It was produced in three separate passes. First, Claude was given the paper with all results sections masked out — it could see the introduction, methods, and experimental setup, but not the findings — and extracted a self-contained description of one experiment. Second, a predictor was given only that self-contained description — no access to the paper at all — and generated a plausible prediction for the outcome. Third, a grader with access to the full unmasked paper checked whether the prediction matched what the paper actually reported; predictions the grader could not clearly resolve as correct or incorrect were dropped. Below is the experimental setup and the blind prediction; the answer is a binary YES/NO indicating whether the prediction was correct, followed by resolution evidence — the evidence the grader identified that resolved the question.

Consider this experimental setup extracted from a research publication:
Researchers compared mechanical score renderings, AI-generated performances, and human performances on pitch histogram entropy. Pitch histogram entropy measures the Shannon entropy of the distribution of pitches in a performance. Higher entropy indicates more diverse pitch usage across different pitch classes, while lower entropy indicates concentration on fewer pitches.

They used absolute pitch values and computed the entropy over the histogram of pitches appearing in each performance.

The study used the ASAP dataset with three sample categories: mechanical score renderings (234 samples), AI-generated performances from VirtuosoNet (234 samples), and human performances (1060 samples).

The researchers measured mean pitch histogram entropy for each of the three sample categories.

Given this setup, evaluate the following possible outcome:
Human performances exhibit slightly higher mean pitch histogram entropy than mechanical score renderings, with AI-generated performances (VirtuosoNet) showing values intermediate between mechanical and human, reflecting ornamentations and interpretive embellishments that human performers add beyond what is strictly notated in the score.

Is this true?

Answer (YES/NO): NO